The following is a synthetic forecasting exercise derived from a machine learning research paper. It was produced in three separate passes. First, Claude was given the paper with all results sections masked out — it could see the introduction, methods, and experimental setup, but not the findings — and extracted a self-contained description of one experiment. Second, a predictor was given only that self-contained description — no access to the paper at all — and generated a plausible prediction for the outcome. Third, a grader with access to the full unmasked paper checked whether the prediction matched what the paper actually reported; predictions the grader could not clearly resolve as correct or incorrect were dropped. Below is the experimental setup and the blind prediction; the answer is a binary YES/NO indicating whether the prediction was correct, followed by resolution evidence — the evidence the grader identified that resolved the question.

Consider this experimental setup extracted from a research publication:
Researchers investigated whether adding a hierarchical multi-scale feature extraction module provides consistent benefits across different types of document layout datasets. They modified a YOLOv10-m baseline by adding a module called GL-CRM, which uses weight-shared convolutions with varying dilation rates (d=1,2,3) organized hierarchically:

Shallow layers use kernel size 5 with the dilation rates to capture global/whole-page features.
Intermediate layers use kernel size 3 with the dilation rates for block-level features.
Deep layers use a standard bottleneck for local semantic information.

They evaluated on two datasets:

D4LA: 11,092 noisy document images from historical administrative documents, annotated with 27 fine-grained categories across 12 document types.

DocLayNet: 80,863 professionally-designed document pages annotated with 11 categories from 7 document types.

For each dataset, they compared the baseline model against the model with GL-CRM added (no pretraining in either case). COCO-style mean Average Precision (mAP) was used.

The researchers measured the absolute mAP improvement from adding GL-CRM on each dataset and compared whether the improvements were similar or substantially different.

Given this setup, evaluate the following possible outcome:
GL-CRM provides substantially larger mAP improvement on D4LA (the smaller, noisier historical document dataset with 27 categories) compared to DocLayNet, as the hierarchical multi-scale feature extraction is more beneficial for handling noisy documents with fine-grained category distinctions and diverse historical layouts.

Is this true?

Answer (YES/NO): NO